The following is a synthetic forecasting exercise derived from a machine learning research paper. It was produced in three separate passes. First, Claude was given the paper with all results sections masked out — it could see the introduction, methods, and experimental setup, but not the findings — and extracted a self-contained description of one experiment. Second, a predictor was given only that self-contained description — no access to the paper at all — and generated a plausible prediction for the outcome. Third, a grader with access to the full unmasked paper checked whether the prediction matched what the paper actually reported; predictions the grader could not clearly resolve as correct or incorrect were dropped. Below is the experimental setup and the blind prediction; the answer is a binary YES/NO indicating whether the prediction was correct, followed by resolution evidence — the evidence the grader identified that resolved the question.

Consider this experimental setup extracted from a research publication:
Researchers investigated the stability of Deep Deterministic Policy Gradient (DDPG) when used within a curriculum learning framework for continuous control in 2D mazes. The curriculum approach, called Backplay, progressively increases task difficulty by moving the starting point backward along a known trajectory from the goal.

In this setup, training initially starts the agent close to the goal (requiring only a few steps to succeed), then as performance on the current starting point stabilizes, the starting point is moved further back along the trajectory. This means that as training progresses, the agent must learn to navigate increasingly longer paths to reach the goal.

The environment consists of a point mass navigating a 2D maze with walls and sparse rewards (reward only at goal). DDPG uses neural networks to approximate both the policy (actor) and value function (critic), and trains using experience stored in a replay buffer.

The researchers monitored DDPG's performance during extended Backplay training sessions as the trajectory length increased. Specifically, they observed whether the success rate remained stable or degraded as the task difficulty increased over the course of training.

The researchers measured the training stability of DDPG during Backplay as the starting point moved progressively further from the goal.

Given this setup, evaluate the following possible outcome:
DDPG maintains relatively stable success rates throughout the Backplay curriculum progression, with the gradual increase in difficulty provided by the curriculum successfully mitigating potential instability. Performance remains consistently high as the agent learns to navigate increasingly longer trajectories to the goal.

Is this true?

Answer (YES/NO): NO